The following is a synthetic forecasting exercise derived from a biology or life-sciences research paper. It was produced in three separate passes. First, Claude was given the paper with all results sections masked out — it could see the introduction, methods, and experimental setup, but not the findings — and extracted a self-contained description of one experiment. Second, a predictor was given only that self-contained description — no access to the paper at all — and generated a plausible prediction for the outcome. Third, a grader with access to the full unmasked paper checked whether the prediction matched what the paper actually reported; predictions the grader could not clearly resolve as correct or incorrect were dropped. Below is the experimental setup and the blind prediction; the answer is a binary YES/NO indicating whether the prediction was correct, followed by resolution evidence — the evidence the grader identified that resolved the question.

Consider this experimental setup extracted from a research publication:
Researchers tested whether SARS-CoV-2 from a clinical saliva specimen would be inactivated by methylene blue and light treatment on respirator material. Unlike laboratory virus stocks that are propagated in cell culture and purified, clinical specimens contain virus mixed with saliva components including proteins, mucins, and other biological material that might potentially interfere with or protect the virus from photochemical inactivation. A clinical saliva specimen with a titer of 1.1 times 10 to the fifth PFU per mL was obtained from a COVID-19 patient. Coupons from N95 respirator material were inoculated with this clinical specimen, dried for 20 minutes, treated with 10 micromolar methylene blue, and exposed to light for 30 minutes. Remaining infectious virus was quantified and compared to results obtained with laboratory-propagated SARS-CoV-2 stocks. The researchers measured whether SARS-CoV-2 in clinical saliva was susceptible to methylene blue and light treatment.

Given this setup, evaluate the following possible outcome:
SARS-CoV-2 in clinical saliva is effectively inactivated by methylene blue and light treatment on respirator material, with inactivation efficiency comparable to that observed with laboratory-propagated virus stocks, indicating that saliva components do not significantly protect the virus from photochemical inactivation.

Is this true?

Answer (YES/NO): YES